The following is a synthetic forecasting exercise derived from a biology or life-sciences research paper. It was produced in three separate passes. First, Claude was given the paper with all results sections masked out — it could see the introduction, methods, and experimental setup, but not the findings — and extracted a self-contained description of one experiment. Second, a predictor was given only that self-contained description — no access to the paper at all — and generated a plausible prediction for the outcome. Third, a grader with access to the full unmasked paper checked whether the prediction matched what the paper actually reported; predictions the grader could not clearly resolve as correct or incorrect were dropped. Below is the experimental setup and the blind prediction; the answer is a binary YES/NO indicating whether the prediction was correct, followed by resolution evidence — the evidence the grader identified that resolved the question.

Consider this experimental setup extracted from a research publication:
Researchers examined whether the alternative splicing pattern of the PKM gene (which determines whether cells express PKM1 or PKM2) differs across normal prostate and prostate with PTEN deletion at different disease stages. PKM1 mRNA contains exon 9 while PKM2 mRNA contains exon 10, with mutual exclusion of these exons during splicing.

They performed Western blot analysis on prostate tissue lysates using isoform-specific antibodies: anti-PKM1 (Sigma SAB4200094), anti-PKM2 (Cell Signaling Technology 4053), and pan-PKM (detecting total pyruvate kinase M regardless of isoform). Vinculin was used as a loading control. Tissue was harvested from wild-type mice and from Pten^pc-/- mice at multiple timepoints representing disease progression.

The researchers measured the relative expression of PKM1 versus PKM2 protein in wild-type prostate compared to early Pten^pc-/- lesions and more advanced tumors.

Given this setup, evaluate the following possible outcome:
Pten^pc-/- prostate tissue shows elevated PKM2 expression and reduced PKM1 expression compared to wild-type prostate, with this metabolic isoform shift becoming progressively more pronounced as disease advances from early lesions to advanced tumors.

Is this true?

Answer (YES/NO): YES